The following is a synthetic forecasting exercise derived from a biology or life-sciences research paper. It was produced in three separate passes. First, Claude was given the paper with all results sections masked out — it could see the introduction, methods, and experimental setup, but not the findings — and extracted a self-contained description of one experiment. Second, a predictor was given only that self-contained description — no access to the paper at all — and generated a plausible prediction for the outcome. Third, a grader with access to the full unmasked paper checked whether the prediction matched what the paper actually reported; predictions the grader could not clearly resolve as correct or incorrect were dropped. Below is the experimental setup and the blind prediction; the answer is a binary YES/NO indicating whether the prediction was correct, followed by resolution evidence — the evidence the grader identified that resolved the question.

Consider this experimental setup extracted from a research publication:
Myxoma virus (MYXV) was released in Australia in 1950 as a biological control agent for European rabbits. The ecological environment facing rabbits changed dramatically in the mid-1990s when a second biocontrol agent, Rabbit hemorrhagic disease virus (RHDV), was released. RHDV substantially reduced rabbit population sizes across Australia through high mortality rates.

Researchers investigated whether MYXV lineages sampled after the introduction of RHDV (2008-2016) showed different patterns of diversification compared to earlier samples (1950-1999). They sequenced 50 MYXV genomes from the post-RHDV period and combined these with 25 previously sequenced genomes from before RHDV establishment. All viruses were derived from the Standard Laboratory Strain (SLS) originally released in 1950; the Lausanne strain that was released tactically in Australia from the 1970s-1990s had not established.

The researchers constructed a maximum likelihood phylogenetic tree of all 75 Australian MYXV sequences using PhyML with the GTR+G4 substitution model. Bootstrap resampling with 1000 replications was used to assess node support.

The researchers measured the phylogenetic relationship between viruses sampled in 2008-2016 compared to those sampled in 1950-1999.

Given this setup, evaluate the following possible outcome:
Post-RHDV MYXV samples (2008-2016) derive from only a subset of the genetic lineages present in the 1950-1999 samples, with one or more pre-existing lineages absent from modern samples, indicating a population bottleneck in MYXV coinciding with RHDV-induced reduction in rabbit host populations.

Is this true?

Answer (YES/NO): NO